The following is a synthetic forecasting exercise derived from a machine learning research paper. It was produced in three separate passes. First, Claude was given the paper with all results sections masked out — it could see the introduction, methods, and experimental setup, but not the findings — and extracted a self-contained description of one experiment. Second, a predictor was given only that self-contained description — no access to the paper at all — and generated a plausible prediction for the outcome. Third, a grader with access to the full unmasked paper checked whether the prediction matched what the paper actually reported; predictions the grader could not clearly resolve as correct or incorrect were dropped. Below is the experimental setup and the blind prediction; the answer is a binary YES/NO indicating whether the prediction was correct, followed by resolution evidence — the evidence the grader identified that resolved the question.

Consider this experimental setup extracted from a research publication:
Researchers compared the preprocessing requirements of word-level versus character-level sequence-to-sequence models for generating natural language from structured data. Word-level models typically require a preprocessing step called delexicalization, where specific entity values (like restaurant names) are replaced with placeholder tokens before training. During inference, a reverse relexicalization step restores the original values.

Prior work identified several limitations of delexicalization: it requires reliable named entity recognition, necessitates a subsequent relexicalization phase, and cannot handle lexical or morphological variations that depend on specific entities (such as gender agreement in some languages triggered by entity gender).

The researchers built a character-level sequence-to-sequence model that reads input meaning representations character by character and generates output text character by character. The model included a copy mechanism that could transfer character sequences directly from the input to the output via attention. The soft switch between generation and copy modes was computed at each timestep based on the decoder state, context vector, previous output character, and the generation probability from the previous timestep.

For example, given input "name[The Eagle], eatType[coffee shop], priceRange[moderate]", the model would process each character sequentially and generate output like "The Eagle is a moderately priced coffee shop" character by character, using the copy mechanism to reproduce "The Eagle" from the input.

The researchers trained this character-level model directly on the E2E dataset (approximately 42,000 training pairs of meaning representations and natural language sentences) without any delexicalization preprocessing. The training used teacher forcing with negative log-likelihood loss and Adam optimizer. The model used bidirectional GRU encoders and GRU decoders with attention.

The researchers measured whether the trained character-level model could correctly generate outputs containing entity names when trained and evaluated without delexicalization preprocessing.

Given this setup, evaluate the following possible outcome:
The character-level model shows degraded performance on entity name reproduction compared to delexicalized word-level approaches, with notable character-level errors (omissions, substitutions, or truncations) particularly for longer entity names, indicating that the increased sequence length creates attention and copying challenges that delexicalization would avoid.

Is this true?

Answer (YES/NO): NO